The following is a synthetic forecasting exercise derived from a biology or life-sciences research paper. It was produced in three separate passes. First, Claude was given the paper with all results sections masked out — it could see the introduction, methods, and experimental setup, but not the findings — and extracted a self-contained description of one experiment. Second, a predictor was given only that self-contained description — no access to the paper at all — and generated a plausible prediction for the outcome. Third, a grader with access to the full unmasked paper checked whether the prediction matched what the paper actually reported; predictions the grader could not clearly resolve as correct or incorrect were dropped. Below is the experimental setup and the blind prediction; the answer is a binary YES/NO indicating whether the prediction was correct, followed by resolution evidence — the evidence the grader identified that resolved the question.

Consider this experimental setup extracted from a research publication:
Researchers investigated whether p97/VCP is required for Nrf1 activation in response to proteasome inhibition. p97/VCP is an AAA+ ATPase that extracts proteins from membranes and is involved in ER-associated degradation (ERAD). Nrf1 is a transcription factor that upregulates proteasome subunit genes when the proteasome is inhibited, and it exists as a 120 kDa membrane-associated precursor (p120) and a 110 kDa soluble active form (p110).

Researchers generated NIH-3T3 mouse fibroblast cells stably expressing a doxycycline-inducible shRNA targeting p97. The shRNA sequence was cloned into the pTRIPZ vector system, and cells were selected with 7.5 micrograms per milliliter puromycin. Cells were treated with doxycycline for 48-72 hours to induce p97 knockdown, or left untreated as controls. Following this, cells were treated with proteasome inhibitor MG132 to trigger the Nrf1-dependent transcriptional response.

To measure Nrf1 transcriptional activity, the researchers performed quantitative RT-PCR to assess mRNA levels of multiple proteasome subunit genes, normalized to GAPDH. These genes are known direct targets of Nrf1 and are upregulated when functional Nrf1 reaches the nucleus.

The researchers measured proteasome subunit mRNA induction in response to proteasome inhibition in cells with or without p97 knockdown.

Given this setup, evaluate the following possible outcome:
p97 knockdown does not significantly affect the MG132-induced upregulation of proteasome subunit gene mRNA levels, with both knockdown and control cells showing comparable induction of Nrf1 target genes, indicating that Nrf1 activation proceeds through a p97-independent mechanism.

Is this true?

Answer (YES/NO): NO